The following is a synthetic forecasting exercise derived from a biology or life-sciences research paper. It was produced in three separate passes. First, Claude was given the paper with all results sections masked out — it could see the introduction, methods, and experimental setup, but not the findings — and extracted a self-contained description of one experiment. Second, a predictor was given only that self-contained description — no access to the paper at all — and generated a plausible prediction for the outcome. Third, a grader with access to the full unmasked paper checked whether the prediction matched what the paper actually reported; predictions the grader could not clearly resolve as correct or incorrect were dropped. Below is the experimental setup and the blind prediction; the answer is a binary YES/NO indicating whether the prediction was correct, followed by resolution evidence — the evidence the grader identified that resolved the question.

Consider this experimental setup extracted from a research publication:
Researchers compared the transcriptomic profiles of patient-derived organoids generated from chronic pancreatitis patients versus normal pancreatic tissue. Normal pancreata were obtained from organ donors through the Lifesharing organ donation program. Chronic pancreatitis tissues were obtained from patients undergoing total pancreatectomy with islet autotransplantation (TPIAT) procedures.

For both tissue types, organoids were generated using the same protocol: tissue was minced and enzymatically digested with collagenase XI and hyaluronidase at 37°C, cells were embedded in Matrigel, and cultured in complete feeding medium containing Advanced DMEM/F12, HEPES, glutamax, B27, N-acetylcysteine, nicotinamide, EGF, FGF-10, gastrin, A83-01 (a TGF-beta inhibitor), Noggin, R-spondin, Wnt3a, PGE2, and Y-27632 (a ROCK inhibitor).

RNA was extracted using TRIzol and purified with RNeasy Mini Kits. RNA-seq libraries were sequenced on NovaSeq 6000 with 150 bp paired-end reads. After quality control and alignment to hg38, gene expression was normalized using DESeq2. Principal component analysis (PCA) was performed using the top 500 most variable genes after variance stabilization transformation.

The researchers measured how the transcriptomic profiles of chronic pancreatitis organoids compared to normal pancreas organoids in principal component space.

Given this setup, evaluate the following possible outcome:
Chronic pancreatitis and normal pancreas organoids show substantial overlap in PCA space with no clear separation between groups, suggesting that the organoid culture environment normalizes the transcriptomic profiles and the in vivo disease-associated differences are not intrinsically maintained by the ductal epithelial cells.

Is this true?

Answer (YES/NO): NO